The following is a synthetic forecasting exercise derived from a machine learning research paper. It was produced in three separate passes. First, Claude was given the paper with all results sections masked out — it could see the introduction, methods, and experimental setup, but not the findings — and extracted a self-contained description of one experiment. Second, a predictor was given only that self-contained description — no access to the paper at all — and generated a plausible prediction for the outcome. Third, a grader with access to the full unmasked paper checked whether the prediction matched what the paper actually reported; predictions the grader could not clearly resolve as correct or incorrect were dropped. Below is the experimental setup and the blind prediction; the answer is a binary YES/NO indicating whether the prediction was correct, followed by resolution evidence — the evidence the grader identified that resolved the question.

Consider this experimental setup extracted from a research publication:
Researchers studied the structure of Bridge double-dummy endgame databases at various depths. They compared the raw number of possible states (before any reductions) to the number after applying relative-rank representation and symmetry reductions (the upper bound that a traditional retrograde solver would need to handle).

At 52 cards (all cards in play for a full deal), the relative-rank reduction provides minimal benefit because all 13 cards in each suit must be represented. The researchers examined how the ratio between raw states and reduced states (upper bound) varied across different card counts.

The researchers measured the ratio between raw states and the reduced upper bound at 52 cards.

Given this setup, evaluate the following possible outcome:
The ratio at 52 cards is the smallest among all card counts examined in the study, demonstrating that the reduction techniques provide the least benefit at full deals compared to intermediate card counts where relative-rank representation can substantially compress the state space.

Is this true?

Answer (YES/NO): YES